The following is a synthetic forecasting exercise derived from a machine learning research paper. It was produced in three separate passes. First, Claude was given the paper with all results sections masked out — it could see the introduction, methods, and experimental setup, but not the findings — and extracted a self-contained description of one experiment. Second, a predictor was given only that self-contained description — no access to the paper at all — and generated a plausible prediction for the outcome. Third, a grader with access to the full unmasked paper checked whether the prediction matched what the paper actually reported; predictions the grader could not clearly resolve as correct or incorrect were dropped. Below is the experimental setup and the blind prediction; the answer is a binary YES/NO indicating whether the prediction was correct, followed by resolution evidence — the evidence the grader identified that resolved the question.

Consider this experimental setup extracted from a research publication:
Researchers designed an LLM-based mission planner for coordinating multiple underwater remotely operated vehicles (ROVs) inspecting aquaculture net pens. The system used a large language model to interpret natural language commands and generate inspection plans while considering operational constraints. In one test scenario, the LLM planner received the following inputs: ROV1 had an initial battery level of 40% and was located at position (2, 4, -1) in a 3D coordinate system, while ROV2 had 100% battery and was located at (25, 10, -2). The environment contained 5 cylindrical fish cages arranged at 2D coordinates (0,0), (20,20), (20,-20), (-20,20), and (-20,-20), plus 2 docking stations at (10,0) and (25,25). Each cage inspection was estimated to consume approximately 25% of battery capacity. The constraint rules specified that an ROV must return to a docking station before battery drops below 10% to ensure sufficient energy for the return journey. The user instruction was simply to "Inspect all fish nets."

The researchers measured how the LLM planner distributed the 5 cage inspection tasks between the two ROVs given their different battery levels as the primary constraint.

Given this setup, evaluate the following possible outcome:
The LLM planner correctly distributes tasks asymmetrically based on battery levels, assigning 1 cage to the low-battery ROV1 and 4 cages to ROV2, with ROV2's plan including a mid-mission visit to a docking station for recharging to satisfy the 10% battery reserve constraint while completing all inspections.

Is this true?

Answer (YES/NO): NO